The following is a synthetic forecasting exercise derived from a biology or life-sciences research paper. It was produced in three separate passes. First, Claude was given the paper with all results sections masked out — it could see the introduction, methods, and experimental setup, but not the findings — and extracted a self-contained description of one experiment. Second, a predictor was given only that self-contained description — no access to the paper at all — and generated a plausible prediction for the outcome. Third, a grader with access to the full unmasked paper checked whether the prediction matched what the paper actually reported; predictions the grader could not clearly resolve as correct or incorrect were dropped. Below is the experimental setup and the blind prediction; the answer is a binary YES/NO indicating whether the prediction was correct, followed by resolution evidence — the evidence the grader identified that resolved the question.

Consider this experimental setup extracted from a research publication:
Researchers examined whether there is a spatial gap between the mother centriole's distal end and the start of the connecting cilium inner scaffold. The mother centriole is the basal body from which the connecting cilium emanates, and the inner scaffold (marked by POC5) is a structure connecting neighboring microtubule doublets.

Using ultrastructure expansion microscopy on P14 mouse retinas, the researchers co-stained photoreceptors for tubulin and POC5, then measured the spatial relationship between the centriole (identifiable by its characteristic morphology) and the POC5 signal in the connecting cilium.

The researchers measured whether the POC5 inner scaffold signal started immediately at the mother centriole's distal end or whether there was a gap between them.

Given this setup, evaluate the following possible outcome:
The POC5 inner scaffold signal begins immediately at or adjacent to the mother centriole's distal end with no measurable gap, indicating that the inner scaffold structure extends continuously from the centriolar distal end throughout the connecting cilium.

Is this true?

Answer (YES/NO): NO